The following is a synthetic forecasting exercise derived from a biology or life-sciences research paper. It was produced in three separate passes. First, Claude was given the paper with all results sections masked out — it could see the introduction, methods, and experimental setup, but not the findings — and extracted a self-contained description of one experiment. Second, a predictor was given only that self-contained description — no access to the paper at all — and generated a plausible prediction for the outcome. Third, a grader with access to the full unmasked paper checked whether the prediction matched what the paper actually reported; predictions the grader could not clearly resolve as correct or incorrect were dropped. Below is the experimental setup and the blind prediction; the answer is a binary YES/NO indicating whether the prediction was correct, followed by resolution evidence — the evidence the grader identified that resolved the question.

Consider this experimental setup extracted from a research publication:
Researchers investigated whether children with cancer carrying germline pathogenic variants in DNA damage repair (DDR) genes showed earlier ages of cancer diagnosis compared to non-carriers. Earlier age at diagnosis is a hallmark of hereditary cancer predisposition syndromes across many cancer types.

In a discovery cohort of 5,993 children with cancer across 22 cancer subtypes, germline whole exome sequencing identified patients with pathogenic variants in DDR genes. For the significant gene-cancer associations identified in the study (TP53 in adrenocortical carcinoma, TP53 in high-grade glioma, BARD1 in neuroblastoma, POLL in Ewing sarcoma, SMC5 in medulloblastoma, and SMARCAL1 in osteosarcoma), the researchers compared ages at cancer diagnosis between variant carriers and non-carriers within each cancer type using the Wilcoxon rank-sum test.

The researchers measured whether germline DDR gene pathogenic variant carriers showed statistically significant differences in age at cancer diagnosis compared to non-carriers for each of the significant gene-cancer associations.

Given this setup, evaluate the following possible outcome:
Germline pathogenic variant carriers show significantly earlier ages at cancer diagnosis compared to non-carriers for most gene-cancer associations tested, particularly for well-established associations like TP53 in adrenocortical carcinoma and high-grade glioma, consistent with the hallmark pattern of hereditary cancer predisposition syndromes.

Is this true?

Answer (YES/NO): NO